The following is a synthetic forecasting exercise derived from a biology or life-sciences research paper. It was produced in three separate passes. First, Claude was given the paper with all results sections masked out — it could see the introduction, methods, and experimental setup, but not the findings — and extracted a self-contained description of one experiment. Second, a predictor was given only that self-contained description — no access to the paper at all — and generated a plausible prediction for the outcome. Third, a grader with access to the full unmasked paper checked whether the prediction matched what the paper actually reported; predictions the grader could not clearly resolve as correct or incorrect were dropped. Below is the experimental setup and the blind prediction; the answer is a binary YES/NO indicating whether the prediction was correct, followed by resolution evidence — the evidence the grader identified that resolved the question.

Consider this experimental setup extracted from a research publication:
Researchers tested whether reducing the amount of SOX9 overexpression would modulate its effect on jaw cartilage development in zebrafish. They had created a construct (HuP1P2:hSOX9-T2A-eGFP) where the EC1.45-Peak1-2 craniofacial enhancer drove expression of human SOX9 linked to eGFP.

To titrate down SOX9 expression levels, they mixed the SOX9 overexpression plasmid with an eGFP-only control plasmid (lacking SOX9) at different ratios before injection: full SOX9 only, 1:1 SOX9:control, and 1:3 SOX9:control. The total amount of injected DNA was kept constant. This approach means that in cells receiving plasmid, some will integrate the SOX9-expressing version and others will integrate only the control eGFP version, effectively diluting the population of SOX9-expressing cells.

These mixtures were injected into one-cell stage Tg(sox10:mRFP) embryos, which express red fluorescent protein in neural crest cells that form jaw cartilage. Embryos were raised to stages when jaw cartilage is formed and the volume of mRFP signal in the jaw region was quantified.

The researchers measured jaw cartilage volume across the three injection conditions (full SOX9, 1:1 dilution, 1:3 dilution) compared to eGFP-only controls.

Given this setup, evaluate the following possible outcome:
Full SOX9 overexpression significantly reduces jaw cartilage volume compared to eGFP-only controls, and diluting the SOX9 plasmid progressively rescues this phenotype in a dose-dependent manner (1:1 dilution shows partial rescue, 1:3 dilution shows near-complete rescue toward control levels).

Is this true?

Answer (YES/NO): NO